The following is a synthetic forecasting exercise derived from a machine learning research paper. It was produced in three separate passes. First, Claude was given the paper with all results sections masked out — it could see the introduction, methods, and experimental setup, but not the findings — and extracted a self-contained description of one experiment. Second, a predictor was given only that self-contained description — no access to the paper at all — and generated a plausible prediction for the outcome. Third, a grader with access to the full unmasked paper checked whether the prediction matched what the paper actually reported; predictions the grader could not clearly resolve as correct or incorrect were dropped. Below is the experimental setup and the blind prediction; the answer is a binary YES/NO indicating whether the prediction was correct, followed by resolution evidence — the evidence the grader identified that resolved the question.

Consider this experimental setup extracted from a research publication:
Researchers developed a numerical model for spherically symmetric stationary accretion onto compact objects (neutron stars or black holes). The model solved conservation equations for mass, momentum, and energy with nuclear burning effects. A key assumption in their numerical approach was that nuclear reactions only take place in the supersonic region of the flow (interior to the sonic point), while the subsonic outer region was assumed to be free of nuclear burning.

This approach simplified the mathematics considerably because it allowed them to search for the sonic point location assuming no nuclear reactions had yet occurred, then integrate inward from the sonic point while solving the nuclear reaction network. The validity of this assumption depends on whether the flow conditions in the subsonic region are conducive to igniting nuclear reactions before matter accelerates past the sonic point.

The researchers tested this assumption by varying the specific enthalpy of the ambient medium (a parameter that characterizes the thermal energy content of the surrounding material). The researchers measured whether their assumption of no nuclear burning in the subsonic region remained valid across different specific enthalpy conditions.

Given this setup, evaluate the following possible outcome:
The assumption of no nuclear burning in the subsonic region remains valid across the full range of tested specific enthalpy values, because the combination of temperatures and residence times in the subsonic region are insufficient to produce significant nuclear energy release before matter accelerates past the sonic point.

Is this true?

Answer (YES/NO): NO